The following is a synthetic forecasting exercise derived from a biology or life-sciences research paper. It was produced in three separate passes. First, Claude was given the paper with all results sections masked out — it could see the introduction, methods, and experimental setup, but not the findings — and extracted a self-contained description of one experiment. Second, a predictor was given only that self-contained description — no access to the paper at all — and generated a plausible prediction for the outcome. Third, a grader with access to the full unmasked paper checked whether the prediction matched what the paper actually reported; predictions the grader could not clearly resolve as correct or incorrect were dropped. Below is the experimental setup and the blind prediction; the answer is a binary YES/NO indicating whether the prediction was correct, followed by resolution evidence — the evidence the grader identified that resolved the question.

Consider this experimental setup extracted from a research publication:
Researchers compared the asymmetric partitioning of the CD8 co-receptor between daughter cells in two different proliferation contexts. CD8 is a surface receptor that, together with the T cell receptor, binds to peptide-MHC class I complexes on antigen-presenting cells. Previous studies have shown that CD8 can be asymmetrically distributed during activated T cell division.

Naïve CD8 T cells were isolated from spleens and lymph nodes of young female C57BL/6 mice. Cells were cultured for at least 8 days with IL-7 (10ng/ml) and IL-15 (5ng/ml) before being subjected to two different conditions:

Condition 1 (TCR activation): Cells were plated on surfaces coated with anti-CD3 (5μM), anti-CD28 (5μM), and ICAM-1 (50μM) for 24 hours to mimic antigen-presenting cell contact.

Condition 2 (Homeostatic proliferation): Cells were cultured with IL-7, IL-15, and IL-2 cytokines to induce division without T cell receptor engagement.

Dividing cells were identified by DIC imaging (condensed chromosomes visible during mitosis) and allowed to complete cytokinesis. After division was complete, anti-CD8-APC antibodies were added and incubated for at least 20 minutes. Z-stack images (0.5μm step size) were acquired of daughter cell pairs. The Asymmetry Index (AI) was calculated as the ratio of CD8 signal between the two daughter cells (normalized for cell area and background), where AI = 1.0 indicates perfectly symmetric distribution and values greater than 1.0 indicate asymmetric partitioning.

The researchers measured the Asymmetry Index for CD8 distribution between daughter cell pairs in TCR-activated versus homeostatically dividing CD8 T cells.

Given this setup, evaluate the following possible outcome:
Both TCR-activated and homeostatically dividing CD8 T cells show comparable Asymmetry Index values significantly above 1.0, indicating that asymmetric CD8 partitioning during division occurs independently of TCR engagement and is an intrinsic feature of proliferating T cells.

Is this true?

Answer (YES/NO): NO